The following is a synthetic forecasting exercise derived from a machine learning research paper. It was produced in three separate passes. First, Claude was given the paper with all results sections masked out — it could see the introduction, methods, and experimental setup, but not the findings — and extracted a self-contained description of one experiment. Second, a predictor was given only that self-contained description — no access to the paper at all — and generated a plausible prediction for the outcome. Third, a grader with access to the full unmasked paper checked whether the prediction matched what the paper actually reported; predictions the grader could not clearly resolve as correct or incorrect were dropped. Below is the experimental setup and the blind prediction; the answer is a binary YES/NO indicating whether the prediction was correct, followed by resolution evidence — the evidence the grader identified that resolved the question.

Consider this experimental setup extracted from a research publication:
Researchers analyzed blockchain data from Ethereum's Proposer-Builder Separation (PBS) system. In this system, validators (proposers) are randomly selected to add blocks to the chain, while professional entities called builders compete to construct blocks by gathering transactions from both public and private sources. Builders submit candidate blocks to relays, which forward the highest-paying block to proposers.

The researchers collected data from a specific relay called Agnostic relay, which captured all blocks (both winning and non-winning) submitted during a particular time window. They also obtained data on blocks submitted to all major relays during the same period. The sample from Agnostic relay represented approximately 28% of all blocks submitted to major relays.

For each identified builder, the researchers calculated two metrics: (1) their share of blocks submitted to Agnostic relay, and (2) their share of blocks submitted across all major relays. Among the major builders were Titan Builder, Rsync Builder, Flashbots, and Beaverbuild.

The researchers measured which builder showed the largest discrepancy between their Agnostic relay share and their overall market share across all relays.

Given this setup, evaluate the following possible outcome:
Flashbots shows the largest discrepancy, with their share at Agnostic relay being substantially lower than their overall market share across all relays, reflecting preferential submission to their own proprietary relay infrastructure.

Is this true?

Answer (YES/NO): NO